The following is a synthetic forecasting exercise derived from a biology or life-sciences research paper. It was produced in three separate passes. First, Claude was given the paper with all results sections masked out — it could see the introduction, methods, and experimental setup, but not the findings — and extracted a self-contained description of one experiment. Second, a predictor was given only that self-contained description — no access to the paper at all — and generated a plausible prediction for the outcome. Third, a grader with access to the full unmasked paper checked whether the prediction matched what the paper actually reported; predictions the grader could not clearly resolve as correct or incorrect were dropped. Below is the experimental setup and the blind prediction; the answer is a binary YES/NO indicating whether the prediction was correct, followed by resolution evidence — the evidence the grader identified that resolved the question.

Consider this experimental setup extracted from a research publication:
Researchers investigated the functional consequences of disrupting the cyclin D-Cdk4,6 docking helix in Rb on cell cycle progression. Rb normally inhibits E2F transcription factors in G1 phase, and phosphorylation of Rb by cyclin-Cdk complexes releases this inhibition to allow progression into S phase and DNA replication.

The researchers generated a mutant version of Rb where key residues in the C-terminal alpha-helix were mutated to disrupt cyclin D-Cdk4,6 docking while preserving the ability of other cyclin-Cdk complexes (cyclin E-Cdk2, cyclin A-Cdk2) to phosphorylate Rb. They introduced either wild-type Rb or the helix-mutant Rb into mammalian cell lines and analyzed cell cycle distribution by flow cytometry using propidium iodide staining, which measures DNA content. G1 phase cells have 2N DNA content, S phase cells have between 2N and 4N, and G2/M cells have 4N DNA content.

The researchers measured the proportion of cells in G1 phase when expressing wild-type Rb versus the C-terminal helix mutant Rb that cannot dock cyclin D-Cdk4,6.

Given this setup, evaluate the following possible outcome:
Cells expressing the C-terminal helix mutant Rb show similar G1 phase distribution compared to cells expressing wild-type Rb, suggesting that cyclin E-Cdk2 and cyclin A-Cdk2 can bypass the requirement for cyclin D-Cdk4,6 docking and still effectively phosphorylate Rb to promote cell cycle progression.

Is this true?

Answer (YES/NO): NO